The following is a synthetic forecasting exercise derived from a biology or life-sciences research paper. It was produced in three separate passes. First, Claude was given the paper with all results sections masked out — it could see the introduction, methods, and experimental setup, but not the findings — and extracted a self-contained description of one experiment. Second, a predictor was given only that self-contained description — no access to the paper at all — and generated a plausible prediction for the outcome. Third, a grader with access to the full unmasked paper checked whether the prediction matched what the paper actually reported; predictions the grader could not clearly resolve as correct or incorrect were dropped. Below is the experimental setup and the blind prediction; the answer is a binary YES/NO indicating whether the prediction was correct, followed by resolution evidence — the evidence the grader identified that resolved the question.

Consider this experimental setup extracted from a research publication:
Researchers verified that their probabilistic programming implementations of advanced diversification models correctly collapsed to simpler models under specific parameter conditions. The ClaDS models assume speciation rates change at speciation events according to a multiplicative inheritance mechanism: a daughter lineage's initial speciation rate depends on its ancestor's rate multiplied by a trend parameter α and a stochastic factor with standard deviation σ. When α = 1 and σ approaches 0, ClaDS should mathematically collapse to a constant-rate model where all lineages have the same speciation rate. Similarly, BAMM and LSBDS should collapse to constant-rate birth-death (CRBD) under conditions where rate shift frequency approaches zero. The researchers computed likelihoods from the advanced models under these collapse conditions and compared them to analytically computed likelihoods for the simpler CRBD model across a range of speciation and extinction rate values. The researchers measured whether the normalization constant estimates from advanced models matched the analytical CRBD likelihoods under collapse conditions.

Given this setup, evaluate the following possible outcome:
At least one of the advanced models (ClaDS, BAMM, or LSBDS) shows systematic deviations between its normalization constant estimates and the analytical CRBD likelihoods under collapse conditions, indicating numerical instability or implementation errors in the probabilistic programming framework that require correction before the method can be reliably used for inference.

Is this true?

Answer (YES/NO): NO